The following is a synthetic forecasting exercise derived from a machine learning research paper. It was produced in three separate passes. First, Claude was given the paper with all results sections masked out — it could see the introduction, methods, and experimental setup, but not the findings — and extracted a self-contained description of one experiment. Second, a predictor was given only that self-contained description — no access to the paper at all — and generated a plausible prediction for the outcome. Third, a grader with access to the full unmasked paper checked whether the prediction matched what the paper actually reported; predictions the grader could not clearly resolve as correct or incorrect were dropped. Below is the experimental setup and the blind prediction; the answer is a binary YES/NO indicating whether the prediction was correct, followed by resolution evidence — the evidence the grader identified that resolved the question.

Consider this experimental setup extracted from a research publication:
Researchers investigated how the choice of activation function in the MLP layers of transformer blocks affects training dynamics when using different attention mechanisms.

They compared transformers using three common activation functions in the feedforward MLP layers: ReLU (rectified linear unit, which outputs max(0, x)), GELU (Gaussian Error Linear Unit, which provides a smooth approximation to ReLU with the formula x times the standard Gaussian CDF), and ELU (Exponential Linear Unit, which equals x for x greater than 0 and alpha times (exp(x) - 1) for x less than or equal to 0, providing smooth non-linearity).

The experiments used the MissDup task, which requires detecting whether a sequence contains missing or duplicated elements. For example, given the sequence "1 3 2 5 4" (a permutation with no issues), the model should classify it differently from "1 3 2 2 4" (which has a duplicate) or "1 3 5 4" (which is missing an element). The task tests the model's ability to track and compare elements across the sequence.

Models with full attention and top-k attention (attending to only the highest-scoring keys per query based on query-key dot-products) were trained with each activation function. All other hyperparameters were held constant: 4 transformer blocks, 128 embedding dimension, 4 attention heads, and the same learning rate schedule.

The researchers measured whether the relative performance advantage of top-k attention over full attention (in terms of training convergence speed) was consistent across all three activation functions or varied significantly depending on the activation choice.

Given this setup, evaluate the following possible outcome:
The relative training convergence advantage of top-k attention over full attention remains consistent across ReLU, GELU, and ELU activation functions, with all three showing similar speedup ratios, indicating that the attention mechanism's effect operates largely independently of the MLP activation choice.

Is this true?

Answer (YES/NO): NO